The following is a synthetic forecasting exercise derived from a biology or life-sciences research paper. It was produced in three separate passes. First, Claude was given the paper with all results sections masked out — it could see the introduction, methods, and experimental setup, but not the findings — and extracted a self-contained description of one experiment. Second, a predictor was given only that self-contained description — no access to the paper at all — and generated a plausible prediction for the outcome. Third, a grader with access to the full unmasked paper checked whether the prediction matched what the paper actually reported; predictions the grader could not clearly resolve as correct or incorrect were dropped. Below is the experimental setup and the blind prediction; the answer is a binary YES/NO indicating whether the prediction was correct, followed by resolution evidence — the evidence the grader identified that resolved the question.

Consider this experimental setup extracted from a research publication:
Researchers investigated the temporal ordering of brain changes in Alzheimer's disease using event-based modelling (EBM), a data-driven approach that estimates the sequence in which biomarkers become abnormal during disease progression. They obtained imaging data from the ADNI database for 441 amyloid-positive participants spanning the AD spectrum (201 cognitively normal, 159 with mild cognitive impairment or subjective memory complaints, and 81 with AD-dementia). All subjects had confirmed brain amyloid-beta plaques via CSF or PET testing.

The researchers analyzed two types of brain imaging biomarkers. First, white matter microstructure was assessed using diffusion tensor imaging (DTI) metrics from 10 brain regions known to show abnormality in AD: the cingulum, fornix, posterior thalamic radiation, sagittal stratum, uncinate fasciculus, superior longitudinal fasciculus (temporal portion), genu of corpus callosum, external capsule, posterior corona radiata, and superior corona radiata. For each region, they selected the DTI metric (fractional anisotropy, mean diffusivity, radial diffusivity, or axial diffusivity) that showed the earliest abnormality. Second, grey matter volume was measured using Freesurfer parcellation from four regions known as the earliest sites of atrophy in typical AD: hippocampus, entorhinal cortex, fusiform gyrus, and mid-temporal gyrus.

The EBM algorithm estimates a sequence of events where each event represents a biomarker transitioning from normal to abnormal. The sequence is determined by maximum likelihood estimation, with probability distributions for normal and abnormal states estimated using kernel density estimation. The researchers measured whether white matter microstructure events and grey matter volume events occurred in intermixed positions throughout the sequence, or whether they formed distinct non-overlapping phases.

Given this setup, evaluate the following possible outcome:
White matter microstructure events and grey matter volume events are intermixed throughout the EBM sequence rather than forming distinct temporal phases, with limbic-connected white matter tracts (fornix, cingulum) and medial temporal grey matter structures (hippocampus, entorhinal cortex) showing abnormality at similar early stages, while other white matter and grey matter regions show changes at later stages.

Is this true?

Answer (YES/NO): NO